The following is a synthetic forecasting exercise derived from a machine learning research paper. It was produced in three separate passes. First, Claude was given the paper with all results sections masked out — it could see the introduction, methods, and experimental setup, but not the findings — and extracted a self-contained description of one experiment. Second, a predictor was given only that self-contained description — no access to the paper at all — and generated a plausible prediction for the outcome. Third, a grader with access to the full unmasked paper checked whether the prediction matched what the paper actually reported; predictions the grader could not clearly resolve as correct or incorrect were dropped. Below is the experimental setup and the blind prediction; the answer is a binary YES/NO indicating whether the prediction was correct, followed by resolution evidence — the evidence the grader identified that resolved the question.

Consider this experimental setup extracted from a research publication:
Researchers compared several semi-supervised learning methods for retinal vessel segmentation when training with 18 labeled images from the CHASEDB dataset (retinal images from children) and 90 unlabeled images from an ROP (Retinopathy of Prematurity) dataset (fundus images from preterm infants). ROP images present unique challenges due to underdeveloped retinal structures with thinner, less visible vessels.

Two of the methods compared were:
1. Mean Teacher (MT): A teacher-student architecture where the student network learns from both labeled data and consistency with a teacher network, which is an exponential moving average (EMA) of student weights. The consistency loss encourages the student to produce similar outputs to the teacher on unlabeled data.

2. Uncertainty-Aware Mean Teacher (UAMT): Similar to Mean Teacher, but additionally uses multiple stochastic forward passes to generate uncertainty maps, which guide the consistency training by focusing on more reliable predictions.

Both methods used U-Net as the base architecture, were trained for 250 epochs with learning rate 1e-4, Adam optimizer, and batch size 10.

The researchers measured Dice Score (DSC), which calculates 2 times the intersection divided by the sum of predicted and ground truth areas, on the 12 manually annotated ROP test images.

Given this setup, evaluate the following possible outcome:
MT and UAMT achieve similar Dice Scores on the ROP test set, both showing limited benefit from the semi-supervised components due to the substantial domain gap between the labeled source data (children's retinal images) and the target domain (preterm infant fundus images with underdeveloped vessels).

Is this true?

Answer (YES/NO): YES